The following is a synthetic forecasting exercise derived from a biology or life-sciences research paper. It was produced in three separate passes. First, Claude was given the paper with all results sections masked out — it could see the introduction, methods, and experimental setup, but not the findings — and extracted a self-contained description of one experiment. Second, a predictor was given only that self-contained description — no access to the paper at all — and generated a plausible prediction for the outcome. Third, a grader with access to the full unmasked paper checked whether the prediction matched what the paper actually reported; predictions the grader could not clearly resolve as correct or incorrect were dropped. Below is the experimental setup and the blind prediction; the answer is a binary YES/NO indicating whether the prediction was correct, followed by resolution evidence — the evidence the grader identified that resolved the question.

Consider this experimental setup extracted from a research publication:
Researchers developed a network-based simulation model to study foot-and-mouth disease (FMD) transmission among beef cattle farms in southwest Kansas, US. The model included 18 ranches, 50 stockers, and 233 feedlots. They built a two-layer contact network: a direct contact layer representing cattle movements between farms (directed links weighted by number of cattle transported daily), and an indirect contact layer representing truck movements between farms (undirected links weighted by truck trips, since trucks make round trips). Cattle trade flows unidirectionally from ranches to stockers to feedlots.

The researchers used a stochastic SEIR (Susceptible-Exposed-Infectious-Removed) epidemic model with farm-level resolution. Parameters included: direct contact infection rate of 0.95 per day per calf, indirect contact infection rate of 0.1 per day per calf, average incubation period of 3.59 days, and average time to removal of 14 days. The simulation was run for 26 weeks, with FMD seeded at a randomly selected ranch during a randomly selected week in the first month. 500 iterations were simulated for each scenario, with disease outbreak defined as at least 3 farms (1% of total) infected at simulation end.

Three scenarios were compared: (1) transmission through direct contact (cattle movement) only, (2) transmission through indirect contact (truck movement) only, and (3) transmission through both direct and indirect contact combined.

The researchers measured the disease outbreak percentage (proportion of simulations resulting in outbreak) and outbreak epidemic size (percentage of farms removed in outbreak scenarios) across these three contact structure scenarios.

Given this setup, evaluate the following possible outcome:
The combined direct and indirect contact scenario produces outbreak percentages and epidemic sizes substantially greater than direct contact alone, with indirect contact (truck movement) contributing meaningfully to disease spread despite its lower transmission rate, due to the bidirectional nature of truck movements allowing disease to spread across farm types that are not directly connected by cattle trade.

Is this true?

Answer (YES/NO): NO